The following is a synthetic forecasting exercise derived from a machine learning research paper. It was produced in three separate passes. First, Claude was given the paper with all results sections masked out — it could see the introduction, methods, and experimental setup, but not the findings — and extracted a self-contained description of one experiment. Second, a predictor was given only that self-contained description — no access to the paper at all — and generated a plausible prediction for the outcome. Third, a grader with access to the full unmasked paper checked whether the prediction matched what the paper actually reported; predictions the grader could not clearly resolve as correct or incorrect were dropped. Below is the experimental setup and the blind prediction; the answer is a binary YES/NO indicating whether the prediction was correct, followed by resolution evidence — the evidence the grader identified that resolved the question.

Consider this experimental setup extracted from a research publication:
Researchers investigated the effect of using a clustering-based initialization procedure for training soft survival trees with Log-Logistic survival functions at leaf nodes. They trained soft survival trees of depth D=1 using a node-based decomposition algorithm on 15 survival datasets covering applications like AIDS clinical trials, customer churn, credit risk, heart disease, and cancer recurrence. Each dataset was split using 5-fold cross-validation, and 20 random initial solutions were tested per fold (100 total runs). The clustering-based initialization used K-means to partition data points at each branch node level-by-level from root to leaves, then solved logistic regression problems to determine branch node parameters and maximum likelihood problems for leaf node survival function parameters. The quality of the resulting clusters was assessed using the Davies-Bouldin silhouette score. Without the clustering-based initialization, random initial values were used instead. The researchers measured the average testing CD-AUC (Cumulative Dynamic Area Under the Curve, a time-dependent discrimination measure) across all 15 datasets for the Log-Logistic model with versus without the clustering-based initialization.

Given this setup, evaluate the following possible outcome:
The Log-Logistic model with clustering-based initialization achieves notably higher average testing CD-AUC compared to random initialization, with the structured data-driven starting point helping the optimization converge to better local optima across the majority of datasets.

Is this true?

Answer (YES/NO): NO